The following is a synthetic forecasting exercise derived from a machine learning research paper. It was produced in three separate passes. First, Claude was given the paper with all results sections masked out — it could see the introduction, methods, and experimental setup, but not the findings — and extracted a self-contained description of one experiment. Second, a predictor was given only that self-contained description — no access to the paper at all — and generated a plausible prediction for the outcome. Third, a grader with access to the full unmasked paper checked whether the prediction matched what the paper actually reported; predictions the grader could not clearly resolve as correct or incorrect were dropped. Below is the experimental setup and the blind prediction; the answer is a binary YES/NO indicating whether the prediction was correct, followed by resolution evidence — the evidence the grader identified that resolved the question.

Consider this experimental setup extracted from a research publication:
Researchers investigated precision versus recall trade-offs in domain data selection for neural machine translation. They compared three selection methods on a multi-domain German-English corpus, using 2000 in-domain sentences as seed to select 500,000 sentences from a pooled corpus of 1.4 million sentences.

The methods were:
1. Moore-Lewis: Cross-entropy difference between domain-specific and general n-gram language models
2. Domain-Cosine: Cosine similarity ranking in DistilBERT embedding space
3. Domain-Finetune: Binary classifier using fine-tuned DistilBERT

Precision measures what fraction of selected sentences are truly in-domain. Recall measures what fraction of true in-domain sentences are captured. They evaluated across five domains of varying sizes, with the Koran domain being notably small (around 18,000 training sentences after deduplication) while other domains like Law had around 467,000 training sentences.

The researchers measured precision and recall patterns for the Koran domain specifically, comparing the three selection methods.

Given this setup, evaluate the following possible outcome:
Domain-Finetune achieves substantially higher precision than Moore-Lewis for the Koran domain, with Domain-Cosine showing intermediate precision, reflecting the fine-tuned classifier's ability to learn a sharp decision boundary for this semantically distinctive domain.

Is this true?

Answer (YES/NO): NO